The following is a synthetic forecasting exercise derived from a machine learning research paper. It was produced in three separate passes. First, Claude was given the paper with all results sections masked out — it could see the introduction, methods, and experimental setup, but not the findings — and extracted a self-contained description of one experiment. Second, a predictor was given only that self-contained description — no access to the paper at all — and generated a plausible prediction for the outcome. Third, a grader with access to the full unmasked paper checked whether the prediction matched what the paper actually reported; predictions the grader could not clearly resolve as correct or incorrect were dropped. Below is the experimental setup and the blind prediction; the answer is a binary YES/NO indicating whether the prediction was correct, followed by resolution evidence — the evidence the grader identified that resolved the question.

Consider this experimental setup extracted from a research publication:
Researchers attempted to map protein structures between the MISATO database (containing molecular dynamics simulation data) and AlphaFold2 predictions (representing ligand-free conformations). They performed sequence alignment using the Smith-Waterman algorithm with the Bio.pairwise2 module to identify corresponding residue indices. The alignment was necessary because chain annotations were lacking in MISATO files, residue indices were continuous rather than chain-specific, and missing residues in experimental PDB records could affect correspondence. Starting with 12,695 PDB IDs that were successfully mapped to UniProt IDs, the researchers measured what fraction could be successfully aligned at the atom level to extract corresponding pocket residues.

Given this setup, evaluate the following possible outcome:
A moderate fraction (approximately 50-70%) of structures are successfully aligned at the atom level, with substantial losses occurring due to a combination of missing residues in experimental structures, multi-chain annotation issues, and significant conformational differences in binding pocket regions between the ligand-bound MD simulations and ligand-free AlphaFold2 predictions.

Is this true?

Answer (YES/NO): NO